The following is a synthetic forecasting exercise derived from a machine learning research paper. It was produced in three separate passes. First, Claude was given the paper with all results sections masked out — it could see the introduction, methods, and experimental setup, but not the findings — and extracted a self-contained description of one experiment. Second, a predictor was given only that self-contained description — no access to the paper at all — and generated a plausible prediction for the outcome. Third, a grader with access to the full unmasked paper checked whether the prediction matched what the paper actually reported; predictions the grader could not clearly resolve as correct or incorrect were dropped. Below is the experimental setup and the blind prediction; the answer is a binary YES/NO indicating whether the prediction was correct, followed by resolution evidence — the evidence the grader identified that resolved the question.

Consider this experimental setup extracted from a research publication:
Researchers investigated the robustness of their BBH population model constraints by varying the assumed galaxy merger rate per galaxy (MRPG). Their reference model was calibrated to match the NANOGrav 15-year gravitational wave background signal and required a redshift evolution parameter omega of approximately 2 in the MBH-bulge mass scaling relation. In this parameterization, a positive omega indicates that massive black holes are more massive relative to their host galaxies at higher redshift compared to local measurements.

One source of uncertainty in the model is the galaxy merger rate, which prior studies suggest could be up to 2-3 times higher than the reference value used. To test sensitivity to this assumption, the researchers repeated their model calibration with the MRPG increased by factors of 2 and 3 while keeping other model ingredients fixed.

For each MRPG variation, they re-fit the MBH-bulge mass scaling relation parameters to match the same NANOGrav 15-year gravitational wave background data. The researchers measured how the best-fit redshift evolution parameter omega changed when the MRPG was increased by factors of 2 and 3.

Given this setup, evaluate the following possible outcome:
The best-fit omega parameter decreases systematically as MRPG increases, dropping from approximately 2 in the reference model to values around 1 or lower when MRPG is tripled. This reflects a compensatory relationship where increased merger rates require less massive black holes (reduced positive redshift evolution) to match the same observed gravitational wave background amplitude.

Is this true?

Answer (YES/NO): YES